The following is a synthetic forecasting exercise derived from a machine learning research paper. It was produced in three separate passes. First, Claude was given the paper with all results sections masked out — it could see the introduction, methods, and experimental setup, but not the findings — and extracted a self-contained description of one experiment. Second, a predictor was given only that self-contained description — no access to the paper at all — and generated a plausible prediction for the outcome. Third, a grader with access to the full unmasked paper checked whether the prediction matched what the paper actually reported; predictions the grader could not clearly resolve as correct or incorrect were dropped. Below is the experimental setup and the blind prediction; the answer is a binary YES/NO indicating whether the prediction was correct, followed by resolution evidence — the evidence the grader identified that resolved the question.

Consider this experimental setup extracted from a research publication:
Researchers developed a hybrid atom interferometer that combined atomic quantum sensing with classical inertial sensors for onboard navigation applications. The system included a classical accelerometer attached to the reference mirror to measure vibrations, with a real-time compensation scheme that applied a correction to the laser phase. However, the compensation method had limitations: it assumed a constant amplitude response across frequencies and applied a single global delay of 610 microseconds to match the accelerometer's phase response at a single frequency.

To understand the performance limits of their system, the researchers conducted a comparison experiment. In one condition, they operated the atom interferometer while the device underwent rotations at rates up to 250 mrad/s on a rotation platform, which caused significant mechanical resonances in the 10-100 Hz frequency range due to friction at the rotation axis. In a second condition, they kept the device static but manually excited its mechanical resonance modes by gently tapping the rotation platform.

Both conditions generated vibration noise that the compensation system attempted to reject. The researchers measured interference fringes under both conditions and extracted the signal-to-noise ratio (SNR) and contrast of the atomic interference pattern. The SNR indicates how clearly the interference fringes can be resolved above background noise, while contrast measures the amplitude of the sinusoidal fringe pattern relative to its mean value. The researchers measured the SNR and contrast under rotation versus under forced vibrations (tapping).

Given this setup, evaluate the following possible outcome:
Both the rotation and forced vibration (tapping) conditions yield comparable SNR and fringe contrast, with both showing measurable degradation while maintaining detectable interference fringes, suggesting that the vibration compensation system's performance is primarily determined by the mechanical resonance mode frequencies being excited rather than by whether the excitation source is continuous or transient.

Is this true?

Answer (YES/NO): YES